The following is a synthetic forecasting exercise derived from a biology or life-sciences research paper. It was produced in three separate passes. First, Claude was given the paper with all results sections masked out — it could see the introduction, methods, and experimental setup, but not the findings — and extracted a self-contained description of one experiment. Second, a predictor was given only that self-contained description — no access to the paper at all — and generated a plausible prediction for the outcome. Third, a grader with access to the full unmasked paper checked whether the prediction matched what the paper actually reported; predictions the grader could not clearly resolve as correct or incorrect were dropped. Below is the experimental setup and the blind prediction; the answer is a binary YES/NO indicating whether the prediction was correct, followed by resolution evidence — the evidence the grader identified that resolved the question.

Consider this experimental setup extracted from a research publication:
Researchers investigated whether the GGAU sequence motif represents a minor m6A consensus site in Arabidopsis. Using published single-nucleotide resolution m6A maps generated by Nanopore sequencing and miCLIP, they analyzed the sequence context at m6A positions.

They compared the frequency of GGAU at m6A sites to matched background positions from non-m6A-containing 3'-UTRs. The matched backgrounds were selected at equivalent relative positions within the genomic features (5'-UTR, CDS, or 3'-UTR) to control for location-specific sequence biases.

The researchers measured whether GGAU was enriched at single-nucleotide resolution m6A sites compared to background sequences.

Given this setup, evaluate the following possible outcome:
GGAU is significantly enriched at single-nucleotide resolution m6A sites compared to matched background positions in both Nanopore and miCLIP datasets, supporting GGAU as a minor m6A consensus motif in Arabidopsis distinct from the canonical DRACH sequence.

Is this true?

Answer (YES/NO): YES